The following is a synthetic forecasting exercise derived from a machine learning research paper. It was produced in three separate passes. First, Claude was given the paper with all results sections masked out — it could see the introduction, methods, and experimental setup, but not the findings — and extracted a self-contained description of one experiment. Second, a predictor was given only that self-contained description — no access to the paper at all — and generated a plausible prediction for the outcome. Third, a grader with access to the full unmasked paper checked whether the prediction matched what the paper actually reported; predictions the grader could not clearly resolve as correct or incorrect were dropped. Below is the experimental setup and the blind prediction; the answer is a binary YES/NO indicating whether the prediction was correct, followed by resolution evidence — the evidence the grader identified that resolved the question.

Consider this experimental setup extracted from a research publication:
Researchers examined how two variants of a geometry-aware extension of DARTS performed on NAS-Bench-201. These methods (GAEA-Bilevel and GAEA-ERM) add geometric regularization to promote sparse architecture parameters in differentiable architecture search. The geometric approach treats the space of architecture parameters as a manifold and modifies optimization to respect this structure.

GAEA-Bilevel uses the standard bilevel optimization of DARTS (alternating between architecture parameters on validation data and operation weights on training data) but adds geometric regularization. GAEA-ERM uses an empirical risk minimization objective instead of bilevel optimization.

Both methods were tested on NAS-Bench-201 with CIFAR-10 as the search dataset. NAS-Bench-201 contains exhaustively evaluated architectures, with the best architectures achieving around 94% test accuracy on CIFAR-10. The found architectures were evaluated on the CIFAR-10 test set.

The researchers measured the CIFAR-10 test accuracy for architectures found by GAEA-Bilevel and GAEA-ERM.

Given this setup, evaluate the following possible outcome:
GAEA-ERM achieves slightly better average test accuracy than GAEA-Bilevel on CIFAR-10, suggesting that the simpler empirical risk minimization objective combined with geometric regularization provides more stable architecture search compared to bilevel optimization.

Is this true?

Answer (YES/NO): YES